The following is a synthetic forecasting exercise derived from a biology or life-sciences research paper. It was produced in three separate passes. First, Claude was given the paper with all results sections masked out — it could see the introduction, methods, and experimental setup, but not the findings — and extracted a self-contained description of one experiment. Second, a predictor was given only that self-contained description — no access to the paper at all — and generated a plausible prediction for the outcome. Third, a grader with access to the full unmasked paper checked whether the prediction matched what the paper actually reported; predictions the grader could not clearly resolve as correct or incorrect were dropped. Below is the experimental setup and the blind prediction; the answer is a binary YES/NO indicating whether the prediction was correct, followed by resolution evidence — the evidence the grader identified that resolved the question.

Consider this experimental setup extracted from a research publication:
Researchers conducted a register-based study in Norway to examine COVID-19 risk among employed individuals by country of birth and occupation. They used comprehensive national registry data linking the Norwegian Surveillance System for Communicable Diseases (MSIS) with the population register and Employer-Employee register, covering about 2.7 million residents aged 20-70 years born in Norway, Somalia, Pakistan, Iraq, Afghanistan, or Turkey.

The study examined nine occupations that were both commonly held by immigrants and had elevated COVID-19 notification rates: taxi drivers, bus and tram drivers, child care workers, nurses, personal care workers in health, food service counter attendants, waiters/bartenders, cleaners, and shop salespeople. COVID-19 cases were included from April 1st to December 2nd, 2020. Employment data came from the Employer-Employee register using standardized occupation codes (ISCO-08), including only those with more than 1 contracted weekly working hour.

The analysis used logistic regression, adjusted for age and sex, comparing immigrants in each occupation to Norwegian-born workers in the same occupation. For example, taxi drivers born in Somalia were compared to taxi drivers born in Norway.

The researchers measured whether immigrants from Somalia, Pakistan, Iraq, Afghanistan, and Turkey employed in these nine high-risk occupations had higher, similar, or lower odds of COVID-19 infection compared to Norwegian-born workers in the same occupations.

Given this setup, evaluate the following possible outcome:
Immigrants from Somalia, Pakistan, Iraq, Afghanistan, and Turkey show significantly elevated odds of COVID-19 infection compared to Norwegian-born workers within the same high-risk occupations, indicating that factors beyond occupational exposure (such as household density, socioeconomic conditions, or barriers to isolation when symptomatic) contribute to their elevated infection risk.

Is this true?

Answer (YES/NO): YES